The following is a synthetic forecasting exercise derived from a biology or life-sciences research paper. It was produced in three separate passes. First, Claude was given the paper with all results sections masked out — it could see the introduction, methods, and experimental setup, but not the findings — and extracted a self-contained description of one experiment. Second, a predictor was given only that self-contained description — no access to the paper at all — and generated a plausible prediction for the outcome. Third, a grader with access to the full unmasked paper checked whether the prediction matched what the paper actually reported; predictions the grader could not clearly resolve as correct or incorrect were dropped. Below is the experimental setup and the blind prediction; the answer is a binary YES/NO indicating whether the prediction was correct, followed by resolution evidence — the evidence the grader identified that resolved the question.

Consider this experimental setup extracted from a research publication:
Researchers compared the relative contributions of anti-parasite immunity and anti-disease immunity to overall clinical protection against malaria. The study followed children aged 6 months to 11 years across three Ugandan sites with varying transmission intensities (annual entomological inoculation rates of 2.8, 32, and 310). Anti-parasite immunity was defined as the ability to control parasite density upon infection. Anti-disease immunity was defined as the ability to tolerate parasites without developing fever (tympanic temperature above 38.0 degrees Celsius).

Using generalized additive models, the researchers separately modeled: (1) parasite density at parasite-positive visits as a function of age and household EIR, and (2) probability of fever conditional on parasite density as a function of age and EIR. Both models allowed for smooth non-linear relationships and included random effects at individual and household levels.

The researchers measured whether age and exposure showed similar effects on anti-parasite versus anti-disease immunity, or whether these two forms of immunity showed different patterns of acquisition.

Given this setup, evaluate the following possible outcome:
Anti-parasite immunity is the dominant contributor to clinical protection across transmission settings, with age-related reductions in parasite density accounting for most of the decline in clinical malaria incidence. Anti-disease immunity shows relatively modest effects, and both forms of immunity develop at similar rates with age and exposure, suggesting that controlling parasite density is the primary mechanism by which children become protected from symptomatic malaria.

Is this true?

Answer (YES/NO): NO